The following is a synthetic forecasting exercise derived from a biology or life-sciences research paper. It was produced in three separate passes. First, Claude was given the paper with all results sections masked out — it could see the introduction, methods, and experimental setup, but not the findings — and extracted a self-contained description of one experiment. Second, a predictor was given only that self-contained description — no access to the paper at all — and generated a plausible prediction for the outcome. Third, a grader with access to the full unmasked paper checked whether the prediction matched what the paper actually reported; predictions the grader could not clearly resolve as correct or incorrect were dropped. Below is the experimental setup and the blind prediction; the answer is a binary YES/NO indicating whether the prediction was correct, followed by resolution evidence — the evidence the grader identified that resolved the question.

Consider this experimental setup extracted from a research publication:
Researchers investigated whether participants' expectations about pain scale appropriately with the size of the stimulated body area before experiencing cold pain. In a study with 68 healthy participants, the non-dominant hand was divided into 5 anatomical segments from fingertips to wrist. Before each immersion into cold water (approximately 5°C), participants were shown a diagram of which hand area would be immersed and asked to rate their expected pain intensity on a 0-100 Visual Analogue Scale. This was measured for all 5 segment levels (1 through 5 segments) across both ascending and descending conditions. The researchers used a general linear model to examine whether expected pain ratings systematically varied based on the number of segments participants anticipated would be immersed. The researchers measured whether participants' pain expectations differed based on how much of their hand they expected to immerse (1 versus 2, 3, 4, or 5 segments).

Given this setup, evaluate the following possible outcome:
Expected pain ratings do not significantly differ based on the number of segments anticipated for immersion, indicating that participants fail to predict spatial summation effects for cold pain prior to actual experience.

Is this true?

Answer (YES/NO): NO